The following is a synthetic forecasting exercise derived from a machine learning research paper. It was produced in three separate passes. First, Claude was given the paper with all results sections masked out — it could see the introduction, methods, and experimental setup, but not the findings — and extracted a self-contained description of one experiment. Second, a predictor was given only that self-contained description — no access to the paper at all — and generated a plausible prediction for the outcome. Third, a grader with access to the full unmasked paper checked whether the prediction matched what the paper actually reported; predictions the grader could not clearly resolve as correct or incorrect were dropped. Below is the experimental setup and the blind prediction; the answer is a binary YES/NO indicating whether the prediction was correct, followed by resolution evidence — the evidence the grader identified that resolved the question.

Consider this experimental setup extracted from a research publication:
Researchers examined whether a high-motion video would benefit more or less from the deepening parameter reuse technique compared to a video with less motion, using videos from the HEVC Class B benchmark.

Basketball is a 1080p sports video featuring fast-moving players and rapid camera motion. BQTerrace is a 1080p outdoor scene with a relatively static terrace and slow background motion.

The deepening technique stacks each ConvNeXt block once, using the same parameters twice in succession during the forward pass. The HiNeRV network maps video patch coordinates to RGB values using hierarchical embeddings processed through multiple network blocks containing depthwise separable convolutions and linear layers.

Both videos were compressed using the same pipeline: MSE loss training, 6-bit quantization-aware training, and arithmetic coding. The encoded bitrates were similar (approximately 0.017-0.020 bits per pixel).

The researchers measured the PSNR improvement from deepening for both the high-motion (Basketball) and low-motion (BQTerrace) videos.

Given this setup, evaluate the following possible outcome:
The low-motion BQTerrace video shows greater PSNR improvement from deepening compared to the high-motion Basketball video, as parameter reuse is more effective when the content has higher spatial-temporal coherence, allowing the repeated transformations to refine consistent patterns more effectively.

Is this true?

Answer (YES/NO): NO